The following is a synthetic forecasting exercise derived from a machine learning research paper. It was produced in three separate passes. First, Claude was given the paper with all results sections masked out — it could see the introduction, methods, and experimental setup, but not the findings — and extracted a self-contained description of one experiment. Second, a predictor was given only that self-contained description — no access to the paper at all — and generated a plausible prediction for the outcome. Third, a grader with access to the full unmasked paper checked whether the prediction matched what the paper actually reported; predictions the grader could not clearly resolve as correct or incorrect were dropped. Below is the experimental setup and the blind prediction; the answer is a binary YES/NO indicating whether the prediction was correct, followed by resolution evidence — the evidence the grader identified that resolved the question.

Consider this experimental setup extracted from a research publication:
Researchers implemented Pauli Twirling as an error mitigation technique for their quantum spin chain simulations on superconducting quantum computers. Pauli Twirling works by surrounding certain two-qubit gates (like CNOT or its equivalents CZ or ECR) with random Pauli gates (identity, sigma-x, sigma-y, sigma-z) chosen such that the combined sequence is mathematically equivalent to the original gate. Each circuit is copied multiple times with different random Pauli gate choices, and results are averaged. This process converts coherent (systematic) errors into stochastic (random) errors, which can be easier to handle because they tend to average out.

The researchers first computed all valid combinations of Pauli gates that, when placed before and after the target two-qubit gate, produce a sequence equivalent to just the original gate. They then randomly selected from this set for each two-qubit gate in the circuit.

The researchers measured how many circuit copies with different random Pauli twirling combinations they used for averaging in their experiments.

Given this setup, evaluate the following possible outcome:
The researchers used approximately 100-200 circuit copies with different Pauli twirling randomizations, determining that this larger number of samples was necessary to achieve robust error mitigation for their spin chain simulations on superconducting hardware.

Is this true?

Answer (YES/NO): NO